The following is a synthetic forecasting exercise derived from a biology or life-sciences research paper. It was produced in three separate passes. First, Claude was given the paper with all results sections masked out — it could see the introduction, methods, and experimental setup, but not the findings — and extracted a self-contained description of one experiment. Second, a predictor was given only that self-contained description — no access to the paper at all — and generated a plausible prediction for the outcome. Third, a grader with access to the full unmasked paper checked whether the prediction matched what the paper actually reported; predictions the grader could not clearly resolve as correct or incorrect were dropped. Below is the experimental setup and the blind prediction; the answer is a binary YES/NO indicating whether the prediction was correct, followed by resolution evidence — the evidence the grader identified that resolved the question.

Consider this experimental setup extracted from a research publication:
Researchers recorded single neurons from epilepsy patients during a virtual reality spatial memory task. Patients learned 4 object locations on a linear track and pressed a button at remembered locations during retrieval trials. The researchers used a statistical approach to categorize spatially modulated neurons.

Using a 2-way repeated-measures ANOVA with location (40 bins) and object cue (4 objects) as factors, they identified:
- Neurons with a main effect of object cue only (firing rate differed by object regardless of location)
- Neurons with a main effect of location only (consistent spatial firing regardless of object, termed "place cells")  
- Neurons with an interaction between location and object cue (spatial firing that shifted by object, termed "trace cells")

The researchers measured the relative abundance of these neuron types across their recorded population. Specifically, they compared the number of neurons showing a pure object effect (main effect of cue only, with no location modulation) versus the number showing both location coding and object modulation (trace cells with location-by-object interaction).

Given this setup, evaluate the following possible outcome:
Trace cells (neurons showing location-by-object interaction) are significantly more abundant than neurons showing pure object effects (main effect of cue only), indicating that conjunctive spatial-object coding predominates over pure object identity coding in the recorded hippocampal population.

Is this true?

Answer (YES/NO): NO